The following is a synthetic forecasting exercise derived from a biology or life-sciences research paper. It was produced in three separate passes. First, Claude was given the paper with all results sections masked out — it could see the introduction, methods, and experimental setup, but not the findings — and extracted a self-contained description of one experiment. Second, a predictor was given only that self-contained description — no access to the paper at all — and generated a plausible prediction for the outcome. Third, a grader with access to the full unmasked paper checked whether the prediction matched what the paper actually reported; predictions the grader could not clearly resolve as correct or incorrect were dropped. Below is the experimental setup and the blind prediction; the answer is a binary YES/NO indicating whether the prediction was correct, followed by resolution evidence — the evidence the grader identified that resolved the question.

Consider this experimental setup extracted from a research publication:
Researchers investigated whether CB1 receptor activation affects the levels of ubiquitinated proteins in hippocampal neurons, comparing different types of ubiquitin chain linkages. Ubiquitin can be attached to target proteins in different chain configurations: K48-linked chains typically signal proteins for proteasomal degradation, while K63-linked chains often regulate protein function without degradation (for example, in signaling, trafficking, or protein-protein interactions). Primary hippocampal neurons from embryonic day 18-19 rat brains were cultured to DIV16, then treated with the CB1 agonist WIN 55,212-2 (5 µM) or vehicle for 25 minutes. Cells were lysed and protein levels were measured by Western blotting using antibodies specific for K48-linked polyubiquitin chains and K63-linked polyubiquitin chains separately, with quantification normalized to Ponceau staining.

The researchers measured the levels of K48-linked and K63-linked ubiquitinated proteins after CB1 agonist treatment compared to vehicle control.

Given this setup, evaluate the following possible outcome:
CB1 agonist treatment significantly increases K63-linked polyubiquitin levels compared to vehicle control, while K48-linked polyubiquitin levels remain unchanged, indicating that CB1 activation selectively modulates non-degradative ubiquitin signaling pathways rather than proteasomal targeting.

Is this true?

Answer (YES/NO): NO